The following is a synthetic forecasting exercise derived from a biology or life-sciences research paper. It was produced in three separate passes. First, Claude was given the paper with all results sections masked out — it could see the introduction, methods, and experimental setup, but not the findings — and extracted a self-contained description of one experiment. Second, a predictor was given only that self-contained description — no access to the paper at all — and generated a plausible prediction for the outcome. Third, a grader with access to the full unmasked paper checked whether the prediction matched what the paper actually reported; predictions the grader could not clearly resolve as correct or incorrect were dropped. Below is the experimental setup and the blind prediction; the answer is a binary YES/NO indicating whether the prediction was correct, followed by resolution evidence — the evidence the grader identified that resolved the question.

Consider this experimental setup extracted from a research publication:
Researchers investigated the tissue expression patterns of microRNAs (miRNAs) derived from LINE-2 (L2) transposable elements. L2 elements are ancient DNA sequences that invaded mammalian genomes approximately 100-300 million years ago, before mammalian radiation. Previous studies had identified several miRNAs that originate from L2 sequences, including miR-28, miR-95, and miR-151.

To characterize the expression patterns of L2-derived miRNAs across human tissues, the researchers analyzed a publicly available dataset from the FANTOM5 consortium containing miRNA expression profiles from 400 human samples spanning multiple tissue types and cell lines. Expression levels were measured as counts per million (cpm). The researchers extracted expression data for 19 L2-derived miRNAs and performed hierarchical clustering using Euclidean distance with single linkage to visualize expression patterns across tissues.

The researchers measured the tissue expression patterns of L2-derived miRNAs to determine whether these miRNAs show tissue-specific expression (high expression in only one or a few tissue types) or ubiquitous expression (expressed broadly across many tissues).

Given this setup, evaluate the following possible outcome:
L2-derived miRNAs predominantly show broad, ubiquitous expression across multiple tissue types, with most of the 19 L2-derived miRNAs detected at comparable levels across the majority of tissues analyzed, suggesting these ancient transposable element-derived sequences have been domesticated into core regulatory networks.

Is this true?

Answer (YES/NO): NO